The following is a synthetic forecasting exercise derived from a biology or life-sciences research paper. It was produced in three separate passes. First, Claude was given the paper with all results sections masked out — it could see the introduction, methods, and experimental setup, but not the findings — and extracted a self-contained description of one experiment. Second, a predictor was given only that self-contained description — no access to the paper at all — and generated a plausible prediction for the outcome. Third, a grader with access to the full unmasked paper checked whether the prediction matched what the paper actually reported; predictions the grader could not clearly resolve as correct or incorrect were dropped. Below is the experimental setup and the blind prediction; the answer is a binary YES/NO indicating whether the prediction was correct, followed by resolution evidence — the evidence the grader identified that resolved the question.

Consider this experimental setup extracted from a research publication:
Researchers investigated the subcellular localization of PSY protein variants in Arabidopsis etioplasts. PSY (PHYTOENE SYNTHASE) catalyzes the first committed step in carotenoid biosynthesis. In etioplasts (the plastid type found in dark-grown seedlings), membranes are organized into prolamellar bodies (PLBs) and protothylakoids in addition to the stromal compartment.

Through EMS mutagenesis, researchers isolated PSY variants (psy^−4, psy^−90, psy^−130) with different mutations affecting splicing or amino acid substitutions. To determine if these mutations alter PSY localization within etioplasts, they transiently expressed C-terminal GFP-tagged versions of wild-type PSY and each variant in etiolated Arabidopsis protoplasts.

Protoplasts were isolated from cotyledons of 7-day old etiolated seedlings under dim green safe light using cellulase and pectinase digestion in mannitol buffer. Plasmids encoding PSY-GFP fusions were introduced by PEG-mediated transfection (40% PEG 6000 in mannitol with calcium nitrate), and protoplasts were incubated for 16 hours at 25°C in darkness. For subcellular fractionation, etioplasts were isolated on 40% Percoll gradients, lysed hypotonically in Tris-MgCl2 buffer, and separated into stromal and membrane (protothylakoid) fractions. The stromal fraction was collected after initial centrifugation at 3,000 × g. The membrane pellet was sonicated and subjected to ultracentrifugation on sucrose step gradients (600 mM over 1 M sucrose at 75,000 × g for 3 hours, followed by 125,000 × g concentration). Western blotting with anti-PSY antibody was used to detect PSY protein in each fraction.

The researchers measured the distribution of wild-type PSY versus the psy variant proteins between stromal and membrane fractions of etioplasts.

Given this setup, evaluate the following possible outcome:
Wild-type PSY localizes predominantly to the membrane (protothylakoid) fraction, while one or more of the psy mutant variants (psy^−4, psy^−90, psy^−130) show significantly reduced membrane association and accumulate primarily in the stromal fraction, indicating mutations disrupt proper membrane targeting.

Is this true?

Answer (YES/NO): NO